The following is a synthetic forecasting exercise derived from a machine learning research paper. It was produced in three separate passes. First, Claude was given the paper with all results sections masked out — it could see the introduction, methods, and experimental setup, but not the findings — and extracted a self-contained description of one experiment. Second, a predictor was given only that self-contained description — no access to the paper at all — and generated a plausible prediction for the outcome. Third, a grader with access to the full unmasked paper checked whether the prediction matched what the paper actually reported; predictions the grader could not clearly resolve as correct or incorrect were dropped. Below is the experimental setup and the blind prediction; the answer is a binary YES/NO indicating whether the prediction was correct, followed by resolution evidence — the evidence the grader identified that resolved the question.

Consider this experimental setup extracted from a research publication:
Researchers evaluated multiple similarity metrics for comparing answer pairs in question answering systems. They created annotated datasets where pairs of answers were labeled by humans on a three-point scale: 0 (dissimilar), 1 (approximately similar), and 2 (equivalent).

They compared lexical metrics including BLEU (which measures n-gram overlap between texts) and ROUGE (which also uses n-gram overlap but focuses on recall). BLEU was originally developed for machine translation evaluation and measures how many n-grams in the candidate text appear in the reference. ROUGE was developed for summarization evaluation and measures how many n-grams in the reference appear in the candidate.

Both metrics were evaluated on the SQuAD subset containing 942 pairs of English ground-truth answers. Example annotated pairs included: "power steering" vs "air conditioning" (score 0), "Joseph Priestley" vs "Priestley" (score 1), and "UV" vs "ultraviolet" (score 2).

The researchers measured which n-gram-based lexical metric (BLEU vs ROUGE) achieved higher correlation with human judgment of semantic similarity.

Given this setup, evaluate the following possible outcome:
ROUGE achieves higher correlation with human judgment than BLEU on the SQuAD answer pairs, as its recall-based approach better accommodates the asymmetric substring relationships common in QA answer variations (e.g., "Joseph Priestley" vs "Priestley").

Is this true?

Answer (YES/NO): YES